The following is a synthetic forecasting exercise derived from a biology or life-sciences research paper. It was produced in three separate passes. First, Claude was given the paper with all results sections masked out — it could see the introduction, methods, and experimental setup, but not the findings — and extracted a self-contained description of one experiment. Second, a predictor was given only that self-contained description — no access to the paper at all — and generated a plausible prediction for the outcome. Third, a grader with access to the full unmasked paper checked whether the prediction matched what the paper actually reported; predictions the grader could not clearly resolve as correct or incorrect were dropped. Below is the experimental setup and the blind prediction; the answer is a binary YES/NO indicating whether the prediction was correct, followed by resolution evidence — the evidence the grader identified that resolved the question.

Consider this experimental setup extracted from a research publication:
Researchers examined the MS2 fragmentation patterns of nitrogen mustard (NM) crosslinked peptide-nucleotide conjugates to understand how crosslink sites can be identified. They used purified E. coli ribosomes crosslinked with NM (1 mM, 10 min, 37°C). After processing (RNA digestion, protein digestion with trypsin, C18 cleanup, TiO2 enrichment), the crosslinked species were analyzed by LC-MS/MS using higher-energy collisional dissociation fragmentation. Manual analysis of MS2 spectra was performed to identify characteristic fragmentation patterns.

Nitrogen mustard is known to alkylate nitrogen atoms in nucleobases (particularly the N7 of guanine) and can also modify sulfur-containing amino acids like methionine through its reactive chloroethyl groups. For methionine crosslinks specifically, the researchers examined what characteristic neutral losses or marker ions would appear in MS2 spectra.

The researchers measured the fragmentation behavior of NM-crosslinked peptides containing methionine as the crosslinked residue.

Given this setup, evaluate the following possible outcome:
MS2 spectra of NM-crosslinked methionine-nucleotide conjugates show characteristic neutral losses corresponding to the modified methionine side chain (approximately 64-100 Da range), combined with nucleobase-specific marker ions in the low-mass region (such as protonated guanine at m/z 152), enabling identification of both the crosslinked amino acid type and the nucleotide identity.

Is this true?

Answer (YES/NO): NO